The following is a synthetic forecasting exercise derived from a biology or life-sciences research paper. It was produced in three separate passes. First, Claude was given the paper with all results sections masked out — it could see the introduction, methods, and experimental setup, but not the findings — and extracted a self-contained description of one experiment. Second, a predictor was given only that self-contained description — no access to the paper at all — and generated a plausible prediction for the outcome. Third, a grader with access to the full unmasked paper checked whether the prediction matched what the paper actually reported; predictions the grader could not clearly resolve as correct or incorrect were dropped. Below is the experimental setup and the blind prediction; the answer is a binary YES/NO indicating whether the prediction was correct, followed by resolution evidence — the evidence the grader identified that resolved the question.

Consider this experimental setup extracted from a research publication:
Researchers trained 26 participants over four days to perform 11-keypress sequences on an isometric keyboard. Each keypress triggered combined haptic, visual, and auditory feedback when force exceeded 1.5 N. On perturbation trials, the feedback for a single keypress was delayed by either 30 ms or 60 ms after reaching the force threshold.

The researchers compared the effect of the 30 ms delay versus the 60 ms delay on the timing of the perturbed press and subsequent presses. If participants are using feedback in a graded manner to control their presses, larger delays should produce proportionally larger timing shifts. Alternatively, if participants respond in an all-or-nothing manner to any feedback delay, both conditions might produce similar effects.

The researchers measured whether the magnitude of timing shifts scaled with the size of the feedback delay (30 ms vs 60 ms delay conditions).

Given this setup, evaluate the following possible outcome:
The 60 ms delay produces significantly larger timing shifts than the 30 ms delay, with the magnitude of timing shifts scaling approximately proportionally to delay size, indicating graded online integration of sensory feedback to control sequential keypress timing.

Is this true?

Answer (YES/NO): NO